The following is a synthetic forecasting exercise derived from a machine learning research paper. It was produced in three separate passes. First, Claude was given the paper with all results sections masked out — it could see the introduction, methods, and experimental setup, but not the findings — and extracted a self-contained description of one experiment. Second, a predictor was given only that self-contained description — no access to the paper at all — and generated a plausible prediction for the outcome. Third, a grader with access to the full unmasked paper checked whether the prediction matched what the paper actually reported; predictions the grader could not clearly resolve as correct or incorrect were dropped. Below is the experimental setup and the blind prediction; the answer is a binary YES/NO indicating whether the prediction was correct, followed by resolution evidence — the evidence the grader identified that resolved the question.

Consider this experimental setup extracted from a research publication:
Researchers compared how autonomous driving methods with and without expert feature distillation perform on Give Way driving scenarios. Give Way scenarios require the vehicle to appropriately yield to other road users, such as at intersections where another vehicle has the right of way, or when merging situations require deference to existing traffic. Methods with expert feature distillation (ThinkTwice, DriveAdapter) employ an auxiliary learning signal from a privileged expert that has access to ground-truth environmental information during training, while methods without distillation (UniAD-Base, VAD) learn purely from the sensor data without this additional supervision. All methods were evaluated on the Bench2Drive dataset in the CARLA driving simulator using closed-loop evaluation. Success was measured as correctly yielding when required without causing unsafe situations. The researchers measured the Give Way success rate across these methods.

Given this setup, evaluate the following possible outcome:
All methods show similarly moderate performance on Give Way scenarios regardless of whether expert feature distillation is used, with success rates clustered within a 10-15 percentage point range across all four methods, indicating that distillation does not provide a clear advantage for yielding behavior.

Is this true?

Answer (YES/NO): NO